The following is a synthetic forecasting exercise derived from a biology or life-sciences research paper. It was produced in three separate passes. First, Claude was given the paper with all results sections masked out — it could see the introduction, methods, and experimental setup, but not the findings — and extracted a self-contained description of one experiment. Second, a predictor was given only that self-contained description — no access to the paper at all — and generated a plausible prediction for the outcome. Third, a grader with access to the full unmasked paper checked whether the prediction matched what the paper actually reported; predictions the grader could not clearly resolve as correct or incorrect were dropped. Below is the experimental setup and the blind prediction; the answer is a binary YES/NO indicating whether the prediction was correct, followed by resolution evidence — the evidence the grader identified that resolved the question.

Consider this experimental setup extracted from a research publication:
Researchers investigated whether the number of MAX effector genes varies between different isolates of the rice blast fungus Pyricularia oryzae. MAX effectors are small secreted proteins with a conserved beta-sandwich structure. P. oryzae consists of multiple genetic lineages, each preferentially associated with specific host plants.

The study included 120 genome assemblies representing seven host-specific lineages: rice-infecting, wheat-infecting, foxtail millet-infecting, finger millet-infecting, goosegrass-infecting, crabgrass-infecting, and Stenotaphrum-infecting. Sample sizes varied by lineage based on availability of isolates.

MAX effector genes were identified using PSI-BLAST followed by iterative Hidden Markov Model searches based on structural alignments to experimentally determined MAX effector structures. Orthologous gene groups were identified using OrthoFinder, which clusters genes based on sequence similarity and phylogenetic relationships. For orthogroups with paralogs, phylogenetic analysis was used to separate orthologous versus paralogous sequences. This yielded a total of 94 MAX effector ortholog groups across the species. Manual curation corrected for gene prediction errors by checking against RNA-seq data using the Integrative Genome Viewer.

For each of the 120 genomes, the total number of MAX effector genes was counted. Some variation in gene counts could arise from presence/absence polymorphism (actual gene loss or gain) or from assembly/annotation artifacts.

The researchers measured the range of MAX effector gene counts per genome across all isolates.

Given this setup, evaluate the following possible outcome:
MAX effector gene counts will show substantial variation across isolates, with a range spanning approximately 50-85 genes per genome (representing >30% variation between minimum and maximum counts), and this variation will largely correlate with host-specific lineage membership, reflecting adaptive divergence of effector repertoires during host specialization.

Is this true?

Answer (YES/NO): NO